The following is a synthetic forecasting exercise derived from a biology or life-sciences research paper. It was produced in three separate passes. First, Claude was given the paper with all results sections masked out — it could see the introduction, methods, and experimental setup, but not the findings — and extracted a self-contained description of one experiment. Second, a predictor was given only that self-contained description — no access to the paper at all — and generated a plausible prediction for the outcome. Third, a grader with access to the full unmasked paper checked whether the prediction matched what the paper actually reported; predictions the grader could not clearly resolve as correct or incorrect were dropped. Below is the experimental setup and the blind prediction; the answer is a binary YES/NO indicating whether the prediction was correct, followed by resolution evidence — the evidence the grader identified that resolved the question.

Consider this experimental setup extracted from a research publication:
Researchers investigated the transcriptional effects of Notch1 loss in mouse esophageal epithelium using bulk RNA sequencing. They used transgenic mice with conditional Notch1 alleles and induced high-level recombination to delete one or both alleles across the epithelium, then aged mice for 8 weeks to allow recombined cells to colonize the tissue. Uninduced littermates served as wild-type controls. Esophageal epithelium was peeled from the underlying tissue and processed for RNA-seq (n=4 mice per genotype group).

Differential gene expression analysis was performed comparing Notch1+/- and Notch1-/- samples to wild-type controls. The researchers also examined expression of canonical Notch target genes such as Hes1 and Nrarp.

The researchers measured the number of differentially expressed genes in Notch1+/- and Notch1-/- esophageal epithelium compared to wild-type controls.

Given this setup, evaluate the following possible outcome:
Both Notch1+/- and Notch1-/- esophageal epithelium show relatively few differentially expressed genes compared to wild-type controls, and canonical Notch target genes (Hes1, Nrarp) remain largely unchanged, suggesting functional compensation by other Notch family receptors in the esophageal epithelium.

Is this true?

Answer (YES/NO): NO